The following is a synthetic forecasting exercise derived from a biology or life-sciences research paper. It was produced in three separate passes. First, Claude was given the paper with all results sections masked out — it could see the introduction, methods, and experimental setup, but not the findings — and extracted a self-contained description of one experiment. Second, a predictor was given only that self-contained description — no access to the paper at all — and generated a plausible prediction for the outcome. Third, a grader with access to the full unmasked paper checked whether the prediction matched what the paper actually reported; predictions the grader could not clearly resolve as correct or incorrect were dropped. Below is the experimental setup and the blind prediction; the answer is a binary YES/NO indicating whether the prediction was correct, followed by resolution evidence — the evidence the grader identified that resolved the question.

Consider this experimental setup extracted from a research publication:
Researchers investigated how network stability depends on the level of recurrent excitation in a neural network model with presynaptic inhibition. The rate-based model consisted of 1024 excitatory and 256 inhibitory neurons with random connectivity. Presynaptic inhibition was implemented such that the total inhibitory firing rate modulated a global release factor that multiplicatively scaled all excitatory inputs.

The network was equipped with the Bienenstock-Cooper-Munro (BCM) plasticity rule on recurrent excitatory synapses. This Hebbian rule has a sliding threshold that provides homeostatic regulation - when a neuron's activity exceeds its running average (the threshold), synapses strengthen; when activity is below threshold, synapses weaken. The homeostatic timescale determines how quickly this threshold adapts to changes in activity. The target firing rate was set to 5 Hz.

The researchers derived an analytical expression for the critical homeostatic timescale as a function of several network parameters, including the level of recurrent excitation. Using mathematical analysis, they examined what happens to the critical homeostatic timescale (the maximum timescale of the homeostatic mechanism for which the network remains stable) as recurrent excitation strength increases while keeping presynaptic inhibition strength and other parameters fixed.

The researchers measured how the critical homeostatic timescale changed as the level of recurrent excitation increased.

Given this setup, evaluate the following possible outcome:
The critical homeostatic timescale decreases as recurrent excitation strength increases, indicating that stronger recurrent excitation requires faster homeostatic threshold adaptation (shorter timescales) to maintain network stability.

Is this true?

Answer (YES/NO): NO